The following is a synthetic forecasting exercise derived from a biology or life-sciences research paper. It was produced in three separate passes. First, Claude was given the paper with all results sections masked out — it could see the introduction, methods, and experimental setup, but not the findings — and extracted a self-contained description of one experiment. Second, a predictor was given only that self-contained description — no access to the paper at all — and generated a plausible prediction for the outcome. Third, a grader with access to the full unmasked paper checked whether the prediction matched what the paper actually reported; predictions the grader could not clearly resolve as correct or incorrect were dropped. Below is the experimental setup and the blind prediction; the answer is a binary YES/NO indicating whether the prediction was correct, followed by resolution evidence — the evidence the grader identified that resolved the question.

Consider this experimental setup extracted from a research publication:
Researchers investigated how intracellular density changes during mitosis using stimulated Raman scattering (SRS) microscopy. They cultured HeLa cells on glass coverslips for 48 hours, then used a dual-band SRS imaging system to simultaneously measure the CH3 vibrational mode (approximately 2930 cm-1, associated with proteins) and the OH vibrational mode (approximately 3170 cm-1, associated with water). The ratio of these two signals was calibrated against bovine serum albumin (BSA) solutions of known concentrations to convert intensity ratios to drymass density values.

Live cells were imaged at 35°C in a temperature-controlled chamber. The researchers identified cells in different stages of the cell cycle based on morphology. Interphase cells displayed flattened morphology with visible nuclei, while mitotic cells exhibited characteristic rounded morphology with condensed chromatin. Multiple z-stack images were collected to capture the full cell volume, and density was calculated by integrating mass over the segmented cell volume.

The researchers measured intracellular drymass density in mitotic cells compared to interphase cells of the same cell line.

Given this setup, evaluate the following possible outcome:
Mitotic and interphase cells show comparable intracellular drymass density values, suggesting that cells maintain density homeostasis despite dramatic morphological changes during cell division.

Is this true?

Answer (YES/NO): NO